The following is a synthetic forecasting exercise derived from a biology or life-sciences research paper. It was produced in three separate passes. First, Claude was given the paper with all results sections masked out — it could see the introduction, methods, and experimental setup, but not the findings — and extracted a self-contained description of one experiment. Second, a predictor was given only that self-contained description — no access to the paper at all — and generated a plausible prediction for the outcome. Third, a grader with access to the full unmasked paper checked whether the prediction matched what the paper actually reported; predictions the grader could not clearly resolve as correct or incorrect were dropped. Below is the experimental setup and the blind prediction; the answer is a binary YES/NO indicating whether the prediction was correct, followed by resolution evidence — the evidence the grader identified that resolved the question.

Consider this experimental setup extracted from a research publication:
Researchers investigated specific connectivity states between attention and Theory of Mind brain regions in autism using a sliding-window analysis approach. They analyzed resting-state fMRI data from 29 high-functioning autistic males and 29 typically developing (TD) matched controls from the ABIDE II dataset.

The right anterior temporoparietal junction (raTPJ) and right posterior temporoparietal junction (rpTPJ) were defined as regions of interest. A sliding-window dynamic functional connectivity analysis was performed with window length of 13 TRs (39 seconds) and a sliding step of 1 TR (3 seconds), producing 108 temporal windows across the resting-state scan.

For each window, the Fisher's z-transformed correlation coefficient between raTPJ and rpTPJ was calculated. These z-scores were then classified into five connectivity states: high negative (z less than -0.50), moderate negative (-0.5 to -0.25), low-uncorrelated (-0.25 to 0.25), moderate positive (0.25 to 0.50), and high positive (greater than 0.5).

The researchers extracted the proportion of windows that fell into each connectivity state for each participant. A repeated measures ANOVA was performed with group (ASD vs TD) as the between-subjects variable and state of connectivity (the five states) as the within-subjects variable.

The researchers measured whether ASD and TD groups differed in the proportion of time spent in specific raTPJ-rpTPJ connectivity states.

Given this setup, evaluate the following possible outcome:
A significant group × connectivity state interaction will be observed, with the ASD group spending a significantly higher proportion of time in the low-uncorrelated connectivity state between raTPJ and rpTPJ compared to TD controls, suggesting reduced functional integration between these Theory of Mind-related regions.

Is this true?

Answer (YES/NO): NO